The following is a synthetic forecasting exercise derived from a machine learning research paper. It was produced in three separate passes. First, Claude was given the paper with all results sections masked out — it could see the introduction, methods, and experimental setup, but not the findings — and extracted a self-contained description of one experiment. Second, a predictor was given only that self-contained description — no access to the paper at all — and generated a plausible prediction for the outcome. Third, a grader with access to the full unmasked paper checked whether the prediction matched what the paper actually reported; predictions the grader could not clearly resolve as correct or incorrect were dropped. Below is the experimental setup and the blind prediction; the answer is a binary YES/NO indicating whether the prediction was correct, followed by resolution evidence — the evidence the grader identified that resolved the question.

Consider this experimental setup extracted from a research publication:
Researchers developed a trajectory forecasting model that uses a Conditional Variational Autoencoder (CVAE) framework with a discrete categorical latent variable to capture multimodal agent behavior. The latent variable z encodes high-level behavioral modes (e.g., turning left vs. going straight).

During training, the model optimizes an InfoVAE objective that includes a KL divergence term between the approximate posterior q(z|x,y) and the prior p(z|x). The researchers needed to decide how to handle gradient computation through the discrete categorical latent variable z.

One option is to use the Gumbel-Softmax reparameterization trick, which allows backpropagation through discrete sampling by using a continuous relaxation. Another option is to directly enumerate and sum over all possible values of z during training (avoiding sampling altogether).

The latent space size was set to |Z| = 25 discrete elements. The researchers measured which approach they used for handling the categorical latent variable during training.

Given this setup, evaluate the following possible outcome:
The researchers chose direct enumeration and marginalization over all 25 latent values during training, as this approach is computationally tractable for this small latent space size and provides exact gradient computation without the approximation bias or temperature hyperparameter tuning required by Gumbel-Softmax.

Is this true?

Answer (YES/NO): YES